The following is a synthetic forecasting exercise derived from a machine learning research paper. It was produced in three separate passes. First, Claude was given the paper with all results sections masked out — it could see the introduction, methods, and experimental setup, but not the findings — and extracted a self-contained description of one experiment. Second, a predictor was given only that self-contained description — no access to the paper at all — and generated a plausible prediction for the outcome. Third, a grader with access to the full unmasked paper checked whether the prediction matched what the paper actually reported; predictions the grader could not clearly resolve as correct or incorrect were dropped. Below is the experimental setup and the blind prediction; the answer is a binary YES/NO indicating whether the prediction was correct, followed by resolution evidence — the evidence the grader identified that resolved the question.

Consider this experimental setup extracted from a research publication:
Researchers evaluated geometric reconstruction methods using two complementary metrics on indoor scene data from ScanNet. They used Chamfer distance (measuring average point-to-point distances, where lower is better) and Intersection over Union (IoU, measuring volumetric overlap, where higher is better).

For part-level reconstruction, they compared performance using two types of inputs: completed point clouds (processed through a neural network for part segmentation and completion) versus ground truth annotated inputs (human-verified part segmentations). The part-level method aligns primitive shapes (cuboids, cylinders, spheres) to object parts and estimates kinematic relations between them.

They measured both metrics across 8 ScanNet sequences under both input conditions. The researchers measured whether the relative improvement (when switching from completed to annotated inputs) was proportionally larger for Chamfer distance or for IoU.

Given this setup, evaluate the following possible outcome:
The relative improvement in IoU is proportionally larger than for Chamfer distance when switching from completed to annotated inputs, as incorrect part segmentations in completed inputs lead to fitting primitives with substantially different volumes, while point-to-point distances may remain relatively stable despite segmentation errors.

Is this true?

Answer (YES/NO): YES